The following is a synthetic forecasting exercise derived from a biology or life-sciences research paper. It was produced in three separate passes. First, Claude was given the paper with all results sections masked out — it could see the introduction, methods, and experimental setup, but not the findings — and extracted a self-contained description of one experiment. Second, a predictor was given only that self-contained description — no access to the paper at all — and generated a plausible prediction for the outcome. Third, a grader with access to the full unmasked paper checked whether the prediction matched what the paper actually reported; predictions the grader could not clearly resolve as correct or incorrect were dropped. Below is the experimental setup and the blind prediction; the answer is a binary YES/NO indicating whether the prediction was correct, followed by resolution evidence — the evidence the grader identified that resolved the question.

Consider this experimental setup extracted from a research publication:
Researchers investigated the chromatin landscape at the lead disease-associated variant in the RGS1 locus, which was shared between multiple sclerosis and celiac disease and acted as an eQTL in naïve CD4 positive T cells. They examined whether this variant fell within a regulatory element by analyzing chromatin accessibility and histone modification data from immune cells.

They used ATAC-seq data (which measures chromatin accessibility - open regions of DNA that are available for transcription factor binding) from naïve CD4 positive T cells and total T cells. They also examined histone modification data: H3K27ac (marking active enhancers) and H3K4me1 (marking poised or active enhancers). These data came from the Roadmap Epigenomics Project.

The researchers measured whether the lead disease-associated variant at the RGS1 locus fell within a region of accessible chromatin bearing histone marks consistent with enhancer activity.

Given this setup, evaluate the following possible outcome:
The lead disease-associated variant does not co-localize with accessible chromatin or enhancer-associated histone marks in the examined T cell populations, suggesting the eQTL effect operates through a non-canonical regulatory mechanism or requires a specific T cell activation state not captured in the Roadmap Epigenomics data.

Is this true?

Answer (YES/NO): NO